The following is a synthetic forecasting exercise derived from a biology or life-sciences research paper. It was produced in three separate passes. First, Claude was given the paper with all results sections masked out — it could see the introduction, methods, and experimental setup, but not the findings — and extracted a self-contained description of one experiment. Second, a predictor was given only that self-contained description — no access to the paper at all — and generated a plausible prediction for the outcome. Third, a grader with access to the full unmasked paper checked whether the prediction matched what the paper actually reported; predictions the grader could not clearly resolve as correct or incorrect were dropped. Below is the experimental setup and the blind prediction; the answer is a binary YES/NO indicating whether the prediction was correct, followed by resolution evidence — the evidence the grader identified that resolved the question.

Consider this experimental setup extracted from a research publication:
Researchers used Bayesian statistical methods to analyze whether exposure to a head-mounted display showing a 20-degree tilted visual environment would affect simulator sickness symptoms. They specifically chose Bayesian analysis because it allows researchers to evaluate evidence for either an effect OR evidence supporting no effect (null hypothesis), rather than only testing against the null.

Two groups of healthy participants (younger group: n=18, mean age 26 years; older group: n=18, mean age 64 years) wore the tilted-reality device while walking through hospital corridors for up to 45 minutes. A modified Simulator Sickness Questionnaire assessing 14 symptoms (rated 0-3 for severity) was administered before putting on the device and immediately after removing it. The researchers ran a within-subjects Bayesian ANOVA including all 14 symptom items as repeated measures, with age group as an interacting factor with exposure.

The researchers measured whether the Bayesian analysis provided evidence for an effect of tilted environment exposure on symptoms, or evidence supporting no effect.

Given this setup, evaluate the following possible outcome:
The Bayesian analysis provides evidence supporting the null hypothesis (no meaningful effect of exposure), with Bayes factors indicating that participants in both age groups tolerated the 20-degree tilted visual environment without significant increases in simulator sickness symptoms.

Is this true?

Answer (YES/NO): NO